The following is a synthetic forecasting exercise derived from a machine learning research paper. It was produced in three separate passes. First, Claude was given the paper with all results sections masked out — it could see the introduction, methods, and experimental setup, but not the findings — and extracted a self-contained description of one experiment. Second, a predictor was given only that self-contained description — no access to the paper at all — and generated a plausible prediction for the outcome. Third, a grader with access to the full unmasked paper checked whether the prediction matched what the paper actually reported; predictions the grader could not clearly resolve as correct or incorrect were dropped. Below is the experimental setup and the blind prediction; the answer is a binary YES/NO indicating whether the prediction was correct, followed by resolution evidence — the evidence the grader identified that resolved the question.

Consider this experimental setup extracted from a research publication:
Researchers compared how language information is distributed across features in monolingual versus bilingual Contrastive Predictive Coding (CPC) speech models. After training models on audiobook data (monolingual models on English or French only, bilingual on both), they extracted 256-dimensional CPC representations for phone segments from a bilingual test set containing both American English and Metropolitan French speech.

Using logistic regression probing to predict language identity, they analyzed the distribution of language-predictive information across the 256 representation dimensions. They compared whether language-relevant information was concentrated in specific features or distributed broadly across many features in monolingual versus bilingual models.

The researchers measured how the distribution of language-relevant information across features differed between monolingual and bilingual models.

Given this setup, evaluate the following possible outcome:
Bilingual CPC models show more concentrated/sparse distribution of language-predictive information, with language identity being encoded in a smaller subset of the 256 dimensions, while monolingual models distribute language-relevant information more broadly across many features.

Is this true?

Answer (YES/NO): YES